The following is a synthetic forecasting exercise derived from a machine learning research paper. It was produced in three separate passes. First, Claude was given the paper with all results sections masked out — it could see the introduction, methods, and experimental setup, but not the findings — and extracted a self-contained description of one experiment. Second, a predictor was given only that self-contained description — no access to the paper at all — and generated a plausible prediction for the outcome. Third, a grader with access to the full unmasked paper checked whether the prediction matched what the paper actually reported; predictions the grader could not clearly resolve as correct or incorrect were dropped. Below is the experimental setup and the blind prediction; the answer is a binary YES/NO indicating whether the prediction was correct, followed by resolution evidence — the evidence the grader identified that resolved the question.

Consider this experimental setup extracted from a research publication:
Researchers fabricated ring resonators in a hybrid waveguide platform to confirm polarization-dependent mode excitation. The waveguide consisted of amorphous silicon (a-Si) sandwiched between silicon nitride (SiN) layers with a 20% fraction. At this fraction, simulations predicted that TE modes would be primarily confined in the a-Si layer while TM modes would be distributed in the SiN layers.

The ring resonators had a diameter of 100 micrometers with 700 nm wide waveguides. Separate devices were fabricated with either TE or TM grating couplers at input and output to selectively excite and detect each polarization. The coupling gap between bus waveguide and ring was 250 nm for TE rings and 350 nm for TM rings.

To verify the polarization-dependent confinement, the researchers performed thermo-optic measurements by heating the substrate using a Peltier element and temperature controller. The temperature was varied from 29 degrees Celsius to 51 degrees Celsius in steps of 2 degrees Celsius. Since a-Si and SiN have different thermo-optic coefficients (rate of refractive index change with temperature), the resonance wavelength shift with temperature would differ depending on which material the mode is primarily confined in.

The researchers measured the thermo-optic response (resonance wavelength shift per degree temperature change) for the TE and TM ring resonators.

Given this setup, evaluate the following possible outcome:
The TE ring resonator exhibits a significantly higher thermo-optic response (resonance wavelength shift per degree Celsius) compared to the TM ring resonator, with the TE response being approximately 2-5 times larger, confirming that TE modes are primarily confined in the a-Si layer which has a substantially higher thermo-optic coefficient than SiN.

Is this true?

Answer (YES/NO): YES